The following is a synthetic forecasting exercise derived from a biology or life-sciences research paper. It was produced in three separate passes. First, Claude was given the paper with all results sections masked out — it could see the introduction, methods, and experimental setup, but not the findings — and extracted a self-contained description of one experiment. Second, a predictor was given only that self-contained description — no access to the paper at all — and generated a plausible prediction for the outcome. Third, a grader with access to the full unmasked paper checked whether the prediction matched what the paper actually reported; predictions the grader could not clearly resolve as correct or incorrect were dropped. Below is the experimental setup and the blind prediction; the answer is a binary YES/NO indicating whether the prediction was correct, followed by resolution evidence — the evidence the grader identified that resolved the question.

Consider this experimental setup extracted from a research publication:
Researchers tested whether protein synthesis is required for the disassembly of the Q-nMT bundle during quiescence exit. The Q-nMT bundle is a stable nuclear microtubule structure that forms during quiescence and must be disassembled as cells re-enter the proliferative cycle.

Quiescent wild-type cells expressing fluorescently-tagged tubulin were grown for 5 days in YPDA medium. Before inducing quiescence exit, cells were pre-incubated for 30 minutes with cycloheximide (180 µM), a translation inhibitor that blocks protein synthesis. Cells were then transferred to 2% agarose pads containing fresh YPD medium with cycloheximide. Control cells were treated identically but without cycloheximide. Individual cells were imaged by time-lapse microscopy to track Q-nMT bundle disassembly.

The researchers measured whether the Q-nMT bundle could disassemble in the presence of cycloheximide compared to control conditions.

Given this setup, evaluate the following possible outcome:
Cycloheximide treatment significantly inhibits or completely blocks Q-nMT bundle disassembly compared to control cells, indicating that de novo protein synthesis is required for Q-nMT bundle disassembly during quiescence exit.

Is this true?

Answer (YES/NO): YES